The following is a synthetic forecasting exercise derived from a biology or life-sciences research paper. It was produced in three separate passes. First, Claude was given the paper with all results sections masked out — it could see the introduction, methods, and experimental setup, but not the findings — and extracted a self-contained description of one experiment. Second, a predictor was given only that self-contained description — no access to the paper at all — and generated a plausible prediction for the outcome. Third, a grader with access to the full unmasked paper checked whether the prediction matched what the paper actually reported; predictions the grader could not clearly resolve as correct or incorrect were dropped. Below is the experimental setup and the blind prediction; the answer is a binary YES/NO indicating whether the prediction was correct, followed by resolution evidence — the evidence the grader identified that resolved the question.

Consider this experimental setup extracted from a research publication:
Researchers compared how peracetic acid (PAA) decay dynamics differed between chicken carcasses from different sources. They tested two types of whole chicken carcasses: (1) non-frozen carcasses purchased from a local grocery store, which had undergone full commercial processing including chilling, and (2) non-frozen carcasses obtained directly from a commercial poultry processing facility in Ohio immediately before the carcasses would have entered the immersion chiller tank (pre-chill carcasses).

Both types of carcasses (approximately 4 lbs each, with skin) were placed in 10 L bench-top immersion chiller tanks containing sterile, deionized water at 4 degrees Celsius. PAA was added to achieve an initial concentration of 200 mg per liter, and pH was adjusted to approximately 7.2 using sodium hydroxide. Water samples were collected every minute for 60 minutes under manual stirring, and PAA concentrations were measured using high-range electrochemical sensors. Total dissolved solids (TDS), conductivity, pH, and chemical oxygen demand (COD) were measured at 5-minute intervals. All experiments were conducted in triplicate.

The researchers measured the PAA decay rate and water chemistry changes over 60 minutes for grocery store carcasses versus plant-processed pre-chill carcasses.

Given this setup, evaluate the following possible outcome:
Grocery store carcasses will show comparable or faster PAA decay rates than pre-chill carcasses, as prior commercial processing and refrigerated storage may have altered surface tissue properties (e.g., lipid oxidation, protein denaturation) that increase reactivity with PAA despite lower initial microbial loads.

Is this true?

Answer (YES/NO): YES